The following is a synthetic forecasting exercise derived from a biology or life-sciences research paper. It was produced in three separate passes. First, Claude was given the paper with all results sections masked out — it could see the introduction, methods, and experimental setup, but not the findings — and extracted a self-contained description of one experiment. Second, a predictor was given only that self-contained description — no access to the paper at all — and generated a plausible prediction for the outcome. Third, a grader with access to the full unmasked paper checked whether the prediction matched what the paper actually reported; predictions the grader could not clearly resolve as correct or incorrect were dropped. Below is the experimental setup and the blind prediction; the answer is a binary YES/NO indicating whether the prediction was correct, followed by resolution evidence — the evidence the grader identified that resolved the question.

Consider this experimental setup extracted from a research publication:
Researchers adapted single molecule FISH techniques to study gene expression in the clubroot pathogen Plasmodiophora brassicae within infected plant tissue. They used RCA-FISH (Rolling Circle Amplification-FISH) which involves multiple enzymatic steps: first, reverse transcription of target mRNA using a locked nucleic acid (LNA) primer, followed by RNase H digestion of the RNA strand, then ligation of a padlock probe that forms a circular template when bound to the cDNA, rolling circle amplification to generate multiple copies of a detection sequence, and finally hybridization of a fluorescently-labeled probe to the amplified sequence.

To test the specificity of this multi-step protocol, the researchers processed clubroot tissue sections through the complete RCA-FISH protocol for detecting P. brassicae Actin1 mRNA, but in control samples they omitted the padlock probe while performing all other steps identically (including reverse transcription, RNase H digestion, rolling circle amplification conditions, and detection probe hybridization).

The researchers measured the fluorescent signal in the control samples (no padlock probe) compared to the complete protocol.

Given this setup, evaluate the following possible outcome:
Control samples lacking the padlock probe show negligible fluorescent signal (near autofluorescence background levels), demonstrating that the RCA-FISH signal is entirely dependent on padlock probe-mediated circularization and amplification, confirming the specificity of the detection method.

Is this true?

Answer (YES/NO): YES